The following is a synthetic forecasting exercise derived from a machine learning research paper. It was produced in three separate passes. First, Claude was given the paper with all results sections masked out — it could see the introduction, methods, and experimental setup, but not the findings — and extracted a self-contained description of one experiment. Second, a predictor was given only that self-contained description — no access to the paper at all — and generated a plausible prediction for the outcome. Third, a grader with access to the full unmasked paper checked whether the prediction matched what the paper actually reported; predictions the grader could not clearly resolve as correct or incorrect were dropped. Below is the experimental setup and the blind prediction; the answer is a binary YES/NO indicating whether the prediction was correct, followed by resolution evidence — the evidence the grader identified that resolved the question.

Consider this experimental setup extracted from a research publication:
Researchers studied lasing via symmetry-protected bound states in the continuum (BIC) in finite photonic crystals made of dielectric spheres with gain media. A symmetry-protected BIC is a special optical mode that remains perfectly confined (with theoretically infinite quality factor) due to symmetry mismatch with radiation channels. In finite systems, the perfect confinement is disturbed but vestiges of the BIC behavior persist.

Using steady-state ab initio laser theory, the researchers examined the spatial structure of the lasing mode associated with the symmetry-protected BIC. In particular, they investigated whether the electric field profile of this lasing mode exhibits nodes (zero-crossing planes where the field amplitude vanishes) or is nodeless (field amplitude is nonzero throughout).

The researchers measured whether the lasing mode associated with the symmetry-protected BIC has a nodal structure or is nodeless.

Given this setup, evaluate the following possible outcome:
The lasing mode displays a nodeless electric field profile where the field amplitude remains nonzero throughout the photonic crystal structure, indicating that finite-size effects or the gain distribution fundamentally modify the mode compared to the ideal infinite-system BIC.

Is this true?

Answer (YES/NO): NO